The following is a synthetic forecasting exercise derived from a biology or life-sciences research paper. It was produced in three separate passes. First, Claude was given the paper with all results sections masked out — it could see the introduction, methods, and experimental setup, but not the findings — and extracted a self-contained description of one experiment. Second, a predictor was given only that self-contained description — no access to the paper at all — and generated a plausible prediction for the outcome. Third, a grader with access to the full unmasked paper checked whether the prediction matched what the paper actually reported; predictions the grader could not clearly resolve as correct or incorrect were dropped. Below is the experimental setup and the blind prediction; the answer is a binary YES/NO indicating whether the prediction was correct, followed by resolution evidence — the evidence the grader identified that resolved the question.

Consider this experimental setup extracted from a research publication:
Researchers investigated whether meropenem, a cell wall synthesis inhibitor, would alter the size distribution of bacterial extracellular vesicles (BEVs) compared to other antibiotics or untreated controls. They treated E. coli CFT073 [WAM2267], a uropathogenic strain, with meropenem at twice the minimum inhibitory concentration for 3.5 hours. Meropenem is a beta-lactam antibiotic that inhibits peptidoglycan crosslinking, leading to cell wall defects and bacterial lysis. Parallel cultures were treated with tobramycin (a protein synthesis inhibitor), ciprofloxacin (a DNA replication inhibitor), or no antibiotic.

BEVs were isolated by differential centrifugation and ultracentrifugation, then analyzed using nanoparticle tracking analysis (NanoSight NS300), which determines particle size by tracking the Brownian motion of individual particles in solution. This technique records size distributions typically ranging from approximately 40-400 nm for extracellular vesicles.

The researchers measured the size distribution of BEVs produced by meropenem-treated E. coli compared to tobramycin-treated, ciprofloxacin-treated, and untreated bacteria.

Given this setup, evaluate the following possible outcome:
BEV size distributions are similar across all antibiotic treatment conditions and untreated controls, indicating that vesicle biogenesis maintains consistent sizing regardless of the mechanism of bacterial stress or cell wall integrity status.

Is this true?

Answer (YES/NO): YES